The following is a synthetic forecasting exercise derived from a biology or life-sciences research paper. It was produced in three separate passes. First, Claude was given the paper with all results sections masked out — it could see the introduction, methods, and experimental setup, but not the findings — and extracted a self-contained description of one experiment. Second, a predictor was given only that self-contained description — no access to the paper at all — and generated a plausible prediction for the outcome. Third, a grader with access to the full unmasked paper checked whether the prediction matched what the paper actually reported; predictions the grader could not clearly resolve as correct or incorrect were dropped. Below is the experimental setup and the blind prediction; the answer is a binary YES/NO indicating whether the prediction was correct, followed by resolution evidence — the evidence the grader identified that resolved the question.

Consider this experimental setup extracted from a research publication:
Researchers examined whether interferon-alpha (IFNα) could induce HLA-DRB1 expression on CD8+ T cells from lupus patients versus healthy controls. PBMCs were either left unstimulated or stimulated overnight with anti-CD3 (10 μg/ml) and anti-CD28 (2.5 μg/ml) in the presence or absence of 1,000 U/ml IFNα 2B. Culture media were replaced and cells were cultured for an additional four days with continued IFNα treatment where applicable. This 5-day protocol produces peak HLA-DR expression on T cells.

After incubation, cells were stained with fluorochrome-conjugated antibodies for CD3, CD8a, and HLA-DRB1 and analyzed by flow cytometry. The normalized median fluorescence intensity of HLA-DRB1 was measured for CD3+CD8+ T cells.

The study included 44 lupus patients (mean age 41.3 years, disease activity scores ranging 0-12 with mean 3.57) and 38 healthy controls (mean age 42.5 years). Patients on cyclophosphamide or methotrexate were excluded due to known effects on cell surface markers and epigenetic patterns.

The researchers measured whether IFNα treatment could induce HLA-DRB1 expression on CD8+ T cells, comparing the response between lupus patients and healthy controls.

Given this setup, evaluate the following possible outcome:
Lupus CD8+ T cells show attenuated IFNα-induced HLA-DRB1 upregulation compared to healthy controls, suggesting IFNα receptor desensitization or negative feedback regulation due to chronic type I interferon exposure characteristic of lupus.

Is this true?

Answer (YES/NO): NO